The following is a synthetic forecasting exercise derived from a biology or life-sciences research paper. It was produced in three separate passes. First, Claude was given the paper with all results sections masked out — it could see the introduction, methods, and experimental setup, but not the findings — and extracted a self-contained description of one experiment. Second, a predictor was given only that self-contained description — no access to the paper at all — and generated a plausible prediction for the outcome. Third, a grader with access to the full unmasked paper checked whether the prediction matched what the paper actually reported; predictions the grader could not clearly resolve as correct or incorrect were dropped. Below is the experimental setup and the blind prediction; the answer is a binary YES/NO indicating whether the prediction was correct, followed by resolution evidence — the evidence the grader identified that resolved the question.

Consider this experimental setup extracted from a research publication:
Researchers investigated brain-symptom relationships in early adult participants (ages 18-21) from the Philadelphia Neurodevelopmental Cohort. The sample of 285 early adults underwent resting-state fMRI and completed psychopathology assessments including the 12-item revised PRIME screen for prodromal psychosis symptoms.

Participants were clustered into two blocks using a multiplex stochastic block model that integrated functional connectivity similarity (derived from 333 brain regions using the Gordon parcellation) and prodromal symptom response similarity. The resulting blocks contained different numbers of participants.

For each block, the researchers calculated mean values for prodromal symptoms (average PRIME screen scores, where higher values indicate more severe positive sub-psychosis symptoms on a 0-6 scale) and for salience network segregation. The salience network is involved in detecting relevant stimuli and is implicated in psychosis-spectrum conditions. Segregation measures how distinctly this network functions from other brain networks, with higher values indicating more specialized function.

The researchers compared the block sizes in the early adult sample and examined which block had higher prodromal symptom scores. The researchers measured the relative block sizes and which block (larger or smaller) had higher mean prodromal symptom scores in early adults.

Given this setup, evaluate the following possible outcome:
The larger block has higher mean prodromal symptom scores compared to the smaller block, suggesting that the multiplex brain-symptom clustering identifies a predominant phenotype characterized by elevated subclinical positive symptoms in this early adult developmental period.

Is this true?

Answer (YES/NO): YES